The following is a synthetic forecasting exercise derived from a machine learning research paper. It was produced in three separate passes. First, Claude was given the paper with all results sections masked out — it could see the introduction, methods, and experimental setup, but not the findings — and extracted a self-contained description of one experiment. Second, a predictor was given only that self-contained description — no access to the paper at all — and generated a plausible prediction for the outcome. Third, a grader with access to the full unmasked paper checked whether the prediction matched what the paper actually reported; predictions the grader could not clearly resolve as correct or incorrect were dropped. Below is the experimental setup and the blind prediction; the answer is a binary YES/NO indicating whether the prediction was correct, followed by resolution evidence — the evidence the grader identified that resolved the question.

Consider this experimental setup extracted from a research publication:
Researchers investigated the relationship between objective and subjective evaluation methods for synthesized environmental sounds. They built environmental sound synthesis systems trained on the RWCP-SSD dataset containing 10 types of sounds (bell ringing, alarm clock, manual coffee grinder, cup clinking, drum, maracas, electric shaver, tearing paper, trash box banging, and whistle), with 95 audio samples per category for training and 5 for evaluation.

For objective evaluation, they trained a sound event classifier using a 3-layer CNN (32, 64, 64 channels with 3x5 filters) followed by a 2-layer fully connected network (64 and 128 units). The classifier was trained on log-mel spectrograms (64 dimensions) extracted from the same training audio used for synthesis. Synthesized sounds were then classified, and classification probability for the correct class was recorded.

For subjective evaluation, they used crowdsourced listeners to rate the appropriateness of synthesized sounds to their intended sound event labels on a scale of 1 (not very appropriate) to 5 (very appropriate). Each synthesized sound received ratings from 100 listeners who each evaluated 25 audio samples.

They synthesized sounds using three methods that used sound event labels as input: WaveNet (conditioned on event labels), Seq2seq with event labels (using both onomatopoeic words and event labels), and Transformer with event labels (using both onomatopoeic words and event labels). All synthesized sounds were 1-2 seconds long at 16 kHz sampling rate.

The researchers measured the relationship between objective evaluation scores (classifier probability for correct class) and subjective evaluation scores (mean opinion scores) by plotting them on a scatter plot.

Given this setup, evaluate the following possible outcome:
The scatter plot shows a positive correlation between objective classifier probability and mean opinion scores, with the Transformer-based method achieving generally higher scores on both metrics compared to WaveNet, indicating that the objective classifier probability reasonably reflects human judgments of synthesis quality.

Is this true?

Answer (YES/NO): NO